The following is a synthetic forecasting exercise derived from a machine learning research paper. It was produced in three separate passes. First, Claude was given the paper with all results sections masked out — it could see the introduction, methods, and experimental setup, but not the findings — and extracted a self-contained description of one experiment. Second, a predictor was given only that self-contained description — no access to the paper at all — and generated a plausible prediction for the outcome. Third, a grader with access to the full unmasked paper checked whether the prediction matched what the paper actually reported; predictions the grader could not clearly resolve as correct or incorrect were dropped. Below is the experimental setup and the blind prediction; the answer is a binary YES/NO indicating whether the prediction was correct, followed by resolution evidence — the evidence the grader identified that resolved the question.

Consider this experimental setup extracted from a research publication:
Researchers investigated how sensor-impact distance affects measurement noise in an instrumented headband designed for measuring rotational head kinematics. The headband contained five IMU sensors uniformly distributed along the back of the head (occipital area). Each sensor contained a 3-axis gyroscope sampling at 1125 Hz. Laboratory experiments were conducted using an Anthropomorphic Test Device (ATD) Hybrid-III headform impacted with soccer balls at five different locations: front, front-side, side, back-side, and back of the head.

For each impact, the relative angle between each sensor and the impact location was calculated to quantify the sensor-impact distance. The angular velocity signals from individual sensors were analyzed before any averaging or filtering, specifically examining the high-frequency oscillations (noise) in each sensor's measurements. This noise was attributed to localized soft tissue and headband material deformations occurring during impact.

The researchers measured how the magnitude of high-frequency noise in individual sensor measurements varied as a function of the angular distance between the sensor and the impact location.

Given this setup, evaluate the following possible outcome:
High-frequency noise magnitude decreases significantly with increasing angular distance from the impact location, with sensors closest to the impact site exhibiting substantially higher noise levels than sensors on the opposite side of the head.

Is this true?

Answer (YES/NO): YES